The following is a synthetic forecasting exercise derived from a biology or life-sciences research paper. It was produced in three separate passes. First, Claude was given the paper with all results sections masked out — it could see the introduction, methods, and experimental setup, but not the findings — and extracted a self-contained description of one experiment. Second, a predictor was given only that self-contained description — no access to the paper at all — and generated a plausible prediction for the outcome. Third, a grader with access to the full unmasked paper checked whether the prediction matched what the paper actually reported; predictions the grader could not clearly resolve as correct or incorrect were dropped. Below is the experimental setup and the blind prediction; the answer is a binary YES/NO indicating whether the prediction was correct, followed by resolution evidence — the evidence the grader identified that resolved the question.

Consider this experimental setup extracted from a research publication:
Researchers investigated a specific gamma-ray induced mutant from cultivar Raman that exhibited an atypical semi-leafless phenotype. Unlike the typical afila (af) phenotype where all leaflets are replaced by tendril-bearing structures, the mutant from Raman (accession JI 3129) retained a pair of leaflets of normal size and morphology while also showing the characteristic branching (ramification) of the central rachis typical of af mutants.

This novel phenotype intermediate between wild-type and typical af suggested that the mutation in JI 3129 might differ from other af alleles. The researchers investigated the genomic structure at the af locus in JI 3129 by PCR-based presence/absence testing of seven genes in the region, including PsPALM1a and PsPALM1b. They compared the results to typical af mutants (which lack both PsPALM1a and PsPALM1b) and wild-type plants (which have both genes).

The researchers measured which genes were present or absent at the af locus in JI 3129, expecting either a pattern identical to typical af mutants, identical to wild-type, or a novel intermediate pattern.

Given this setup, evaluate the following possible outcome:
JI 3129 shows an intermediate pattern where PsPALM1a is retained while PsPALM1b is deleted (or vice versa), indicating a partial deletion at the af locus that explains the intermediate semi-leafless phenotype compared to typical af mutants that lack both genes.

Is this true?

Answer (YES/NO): YES